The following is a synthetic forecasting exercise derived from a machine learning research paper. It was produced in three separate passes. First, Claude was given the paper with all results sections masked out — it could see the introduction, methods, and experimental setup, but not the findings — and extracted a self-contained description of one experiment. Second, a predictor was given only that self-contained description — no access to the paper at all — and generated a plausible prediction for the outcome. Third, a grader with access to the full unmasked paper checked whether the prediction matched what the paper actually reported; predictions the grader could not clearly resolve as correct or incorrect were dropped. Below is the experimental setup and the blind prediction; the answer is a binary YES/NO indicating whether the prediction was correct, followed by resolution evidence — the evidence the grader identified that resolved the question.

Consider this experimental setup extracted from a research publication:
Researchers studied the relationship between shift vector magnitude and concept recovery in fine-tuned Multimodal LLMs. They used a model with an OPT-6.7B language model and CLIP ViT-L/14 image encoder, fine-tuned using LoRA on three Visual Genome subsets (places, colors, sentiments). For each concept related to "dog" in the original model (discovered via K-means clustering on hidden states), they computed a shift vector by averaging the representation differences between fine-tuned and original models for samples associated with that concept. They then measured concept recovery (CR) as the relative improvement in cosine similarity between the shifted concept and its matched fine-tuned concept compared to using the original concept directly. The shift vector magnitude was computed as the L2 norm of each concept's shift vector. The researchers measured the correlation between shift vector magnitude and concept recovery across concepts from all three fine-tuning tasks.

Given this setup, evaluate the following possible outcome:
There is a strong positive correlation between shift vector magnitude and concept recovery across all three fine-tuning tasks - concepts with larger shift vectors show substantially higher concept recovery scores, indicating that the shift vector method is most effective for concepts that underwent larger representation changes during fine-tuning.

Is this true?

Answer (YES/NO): NO